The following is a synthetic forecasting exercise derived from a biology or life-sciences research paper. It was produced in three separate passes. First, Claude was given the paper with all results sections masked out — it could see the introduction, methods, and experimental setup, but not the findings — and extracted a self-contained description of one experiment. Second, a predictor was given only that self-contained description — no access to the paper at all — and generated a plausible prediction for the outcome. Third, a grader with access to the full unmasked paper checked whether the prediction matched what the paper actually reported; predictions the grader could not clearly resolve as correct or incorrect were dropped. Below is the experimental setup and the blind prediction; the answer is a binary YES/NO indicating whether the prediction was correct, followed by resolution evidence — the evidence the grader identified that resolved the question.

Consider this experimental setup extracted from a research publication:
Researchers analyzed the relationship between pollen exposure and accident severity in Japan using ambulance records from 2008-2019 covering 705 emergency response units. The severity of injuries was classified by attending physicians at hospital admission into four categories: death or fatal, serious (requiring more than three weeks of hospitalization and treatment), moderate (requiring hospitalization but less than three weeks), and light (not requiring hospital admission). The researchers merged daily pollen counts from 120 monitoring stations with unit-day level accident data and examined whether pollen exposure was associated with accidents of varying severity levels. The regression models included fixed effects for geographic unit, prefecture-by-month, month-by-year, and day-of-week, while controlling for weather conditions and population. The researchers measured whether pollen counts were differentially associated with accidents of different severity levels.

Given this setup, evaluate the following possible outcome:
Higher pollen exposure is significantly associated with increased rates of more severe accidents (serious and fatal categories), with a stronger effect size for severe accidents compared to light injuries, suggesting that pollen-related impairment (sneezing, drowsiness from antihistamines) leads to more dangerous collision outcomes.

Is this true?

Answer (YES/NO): NO